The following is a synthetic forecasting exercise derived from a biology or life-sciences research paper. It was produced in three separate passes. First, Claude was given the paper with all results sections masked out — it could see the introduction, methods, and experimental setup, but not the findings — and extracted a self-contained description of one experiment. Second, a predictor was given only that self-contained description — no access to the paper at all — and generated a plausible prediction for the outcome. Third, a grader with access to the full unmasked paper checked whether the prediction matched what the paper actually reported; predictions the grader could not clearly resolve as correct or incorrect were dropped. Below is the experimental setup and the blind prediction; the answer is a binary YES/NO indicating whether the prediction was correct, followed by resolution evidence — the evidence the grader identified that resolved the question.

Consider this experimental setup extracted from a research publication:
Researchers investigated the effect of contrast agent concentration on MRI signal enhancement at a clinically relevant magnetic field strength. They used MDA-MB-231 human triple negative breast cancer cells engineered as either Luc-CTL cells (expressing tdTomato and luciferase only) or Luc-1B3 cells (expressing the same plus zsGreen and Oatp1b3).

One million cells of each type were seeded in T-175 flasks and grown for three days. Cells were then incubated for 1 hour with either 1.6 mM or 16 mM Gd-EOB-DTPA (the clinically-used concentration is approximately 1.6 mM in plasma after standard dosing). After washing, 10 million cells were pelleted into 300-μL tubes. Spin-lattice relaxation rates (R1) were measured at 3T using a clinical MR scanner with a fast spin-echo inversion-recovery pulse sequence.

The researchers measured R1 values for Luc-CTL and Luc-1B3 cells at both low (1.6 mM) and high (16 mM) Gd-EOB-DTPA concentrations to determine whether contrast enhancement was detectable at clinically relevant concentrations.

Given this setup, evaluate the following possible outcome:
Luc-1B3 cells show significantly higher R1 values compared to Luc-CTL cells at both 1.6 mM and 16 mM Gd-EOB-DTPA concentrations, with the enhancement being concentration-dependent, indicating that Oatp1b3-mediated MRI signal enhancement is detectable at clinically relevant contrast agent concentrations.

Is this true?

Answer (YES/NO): YES